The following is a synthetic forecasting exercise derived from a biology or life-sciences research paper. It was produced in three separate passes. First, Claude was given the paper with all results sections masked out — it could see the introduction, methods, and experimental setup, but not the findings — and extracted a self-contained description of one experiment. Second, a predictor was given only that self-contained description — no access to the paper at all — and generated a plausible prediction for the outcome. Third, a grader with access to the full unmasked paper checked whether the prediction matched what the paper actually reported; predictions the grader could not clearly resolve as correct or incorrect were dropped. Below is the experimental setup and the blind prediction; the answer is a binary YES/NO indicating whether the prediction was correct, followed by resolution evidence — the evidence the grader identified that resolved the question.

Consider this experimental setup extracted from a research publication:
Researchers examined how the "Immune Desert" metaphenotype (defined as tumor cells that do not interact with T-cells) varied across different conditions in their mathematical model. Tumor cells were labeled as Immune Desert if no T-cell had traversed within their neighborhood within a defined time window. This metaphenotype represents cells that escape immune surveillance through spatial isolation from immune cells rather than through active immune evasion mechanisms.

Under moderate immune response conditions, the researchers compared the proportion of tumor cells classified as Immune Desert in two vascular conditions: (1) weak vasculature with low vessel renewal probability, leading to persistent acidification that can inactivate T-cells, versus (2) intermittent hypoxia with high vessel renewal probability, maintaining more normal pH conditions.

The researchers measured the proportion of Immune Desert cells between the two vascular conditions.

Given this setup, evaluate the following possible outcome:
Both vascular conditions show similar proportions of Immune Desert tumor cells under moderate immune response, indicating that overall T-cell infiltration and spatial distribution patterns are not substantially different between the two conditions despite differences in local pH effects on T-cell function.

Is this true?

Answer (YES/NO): NO